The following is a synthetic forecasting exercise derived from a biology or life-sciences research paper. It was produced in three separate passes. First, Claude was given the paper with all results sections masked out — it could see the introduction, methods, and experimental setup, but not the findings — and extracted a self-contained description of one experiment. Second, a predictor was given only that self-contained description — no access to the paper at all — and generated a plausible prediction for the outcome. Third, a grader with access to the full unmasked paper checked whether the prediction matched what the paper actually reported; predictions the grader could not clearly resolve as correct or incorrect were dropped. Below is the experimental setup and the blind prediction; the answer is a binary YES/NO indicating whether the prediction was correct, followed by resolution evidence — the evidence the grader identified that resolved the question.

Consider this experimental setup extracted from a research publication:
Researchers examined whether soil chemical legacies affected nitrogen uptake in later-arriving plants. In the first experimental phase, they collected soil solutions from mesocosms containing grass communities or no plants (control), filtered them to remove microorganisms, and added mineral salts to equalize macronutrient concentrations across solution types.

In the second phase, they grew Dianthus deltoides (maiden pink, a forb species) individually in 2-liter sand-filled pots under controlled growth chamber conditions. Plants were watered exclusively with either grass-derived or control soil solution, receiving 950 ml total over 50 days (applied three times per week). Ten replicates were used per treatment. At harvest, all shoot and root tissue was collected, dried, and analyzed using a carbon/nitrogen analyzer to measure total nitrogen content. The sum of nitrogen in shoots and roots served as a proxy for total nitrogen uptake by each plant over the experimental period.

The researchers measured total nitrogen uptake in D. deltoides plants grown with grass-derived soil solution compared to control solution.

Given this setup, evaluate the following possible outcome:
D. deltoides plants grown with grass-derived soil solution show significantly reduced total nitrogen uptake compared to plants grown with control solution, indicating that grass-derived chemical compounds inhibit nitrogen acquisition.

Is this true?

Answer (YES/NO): NO